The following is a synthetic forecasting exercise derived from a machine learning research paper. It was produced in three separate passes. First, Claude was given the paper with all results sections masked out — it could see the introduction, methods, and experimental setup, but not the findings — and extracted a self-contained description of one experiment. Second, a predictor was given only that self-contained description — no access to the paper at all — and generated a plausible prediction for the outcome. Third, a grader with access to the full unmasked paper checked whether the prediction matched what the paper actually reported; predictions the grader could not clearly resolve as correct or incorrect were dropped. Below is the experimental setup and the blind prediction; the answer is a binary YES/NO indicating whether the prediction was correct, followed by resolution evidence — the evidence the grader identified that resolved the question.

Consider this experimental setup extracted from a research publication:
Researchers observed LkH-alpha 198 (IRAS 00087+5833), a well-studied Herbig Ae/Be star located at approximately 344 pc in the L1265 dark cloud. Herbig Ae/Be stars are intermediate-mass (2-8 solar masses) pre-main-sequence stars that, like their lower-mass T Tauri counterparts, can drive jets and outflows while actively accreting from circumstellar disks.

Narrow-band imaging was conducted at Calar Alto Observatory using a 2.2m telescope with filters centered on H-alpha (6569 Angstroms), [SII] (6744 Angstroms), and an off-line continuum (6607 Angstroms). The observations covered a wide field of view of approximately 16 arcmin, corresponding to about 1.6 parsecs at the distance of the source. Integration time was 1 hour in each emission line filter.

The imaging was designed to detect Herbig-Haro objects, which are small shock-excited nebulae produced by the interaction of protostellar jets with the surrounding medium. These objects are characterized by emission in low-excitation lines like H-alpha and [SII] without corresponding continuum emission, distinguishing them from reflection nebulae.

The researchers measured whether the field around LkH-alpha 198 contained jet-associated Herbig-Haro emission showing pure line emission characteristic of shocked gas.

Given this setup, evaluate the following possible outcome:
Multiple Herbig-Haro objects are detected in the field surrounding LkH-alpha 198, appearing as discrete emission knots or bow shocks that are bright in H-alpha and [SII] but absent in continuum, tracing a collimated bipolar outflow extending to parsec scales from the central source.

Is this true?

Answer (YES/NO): NO